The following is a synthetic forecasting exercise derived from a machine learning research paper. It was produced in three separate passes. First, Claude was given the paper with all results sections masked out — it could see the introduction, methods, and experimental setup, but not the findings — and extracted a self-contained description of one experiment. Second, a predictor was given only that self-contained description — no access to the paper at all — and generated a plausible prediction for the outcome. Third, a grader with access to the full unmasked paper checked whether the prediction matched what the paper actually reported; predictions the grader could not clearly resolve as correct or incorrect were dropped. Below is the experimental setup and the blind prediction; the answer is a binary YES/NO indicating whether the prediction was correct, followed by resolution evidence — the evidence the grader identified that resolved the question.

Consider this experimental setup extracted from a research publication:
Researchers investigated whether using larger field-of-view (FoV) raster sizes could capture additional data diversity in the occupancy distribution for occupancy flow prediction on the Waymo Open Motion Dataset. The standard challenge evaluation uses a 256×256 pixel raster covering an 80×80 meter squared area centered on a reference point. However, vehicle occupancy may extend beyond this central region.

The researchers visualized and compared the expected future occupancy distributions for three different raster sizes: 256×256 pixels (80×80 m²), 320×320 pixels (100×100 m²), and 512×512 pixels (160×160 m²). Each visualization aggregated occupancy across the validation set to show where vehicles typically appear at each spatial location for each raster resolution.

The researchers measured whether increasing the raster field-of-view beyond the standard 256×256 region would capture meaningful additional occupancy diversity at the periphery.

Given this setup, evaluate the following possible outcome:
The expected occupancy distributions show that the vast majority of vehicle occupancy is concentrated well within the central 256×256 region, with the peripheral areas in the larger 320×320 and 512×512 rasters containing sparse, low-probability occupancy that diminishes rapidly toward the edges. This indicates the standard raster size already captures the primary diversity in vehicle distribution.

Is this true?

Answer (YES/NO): NO